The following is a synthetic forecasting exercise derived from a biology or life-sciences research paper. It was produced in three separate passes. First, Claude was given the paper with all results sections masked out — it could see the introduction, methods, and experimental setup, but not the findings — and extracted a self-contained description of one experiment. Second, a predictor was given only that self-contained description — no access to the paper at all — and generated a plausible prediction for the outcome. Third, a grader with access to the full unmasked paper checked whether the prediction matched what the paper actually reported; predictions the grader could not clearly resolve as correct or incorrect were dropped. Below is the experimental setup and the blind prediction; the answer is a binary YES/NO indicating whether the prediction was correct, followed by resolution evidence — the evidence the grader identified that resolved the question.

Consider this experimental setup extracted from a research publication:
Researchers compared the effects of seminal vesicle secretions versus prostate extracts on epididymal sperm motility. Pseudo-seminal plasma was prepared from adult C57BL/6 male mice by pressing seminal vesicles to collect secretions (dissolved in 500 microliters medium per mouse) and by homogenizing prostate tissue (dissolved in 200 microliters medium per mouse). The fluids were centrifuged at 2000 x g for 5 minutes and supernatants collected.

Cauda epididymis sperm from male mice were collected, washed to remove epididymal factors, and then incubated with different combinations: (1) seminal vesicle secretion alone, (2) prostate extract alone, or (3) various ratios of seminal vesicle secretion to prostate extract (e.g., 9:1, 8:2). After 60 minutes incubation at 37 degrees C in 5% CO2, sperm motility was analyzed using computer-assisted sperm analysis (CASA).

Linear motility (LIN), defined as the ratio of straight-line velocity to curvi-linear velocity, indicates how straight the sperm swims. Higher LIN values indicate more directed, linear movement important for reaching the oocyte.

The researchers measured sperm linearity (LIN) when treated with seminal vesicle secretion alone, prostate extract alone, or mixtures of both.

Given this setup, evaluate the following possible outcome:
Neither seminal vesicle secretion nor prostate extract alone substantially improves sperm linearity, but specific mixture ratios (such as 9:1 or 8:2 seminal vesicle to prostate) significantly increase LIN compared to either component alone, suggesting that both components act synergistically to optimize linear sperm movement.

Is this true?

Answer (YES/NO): NO